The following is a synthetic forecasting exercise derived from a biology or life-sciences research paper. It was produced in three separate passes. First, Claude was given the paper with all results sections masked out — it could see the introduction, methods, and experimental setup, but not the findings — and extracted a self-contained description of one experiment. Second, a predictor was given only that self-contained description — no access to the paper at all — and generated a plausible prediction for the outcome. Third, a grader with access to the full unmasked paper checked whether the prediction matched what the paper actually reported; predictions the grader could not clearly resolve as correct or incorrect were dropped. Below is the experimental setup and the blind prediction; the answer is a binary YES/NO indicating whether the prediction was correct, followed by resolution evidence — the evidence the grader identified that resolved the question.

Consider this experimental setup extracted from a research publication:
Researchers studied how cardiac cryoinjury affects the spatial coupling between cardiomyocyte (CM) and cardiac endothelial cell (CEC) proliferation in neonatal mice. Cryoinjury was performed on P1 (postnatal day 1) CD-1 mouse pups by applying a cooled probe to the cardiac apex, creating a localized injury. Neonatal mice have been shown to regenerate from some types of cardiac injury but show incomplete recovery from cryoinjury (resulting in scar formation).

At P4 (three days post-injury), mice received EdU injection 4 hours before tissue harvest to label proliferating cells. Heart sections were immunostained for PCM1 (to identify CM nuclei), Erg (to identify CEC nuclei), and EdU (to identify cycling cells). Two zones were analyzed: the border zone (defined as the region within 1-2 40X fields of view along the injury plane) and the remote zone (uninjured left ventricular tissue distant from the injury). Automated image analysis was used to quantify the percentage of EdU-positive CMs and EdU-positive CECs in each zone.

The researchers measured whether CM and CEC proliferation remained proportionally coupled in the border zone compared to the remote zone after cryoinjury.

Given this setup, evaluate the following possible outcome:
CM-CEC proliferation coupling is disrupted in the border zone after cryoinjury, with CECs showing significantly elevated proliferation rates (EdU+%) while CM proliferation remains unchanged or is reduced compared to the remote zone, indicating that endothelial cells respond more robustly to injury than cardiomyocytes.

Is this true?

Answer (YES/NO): NO